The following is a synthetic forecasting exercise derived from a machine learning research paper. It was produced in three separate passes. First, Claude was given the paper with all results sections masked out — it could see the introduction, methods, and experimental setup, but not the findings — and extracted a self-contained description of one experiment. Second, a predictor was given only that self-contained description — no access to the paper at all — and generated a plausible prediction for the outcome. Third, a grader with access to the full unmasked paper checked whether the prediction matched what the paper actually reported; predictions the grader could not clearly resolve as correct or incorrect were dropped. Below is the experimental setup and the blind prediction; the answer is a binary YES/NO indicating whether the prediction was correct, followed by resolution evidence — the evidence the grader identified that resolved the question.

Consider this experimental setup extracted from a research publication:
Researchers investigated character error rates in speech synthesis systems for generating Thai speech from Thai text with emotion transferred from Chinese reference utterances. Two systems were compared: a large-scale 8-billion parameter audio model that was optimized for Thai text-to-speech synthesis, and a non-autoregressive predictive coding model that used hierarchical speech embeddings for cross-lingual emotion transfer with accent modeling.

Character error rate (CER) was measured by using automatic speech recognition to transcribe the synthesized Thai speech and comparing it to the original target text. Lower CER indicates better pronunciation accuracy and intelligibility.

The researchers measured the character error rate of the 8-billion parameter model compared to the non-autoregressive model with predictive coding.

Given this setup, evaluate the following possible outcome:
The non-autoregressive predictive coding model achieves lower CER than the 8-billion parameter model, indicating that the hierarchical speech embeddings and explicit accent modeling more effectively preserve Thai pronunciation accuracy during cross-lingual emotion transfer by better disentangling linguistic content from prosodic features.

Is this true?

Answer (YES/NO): YES